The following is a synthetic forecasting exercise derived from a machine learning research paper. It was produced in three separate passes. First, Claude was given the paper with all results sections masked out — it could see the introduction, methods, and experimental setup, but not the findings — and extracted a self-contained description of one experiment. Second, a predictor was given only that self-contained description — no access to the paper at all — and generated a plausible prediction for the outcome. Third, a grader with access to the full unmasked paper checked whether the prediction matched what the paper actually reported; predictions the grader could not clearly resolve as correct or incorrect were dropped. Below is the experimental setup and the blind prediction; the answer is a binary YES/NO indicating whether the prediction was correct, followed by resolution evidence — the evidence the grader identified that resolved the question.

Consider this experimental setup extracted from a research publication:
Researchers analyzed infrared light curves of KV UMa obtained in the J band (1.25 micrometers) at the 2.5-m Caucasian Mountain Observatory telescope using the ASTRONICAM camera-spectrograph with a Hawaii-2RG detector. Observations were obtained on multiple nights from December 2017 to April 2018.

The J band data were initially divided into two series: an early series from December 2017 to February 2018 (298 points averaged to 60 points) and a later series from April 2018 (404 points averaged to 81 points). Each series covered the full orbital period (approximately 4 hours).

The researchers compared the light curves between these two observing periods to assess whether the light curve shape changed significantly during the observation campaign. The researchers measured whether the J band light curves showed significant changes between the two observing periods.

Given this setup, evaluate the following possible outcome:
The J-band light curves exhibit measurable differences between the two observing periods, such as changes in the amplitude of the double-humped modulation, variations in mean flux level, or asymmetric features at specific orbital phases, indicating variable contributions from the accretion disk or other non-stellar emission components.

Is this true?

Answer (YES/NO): NO